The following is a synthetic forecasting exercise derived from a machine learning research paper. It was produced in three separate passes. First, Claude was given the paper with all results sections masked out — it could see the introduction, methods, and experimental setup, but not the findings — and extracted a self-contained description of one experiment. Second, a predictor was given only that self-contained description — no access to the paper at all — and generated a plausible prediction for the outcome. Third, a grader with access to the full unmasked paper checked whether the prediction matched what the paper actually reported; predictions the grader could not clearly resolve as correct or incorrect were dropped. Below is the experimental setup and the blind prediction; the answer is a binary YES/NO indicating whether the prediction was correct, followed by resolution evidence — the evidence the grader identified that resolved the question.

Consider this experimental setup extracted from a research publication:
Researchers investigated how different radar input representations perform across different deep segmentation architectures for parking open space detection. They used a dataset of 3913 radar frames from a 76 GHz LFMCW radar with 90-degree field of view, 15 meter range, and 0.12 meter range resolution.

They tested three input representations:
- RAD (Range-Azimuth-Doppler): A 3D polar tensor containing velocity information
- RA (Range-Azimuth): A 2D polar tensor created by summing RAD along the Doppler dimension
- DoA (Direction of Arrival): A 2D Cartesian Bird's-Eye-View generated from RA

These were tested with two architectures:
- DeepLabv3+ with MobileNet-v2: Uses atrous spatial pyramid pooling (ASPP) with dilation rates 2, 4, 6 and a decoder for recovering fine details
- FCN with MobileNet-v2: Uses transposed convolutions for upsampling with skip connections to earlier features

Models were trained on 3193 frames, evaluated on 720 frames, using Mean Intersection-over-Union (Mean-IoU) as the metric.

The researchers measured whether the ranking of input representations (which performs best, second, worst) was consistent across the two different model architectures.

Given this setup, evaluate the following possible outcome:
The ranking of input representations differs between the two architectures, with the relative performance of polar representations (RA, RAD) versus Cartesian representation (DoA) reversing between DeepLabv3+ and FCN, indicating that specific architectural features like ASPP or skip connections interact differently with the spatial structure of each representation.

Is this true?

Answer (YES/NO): NO